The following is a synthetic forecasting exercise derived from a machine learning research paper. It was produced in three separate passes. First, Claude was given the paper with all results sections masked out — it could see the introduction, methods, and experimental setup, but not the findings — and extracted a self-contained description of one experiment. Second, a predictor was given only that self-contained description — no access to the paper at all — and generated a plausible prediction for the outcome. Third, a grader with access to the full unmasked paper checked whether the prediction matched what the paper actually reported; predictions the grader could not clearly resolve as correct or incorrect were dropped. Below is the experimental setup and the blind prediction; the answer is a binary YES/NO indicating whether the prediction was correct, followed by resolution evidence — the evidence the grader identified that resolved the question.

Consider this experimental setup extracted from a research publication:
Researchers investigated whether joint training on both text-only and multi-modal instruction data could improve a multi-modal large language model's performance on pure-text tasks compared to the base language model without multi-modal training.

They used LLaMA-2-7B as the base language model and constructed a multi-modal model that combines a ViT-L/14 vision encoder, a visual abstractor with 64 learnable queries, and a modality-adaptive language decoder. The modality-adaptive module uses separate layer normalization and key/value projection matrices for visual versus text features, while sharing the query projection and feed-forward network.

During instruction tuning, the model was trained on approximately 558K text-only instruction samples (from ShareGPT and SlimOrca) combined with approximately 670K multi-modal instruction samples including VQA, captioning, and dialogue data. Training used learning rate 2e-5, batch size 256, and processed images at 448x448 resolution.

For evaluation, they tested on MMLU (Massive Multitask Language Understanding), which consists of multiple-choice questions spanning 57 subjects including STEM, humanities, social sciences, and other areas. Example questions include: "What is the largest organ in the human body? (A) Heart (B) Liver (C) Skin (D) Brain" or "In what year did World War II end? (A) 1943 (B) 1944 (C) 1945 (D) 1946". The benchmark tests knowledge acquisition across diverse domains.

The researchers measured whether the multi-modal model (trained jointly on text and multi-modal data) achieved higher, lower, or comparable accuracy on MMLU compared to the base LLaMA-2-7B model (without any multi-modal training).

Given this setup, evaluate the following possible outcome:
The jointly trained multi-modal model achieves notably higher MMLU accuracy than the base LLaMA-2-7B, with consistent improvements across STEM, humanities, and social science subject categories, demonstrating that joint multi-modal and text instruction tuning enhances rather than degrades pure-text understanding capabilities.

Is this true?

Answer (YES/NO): NO